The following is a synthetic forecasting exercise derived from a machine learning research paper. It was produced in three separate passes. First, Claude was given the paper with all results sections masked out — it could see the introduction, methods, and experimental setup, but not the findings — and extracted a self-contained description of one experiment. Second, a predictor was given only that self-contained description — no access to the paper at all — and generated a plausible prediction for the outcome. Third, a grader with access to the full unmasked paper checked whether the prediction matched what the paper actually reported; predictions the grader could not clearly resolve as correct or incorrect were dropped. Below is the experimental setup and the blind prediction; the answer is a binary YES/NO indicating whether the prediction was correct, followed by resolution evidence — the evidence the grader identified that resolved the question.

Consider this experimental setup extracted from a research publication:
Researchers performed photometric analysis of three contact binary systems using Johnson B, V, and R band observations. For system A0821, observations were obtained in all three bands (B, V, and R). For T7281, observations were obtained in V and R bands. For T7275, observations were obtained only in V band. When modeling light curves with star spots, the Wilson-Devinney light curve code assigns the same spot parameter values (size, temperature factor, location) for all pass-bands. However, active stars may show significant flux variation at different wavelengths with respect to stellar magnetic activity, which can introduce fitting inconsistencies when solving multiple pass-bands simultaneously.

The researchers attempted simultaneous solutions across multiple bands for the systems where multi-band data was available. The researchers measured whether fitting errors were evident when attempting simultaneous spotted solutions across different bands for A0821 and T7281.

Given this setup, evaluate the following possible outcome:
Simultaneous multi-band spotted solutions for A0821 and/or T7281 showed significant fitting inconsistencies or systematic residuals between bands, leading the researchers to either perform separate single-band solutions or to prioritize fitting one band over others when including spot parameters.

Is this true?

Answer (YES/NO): NO